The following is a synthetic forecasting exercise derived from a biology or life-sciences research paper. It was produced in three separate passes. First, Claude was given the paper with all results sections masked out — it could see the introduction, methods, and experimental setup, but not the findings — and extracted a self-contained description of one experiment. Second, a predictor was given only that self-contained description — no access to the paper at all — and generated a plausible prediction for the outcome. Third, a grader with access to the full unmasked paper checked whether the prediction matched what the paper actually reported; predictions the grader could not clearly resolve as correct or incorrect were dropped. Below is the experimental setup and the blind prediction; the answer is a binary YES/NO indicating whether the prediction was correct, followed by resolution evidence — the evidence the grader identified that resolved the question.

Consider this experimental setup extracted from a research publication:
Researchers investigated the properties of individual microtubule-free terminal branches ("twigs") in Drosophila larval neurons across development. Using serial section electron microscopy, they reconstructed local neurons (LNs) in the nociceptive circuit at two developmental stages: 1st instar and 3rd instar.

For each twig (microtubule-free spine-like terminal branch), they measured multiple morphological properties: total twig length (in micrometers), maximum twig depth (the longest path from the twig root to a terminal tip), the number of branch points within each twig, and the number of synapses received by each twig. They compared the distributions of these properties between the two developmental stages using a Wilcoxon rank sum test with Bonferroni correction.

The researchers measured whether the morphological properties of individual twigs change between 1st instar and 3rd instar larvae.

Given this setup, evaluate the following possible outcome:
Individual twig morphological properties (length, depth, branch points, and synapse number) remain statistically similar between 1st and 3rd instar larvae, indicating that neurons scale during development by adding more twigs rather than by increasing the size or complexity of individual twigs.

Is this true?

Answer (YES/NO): NO